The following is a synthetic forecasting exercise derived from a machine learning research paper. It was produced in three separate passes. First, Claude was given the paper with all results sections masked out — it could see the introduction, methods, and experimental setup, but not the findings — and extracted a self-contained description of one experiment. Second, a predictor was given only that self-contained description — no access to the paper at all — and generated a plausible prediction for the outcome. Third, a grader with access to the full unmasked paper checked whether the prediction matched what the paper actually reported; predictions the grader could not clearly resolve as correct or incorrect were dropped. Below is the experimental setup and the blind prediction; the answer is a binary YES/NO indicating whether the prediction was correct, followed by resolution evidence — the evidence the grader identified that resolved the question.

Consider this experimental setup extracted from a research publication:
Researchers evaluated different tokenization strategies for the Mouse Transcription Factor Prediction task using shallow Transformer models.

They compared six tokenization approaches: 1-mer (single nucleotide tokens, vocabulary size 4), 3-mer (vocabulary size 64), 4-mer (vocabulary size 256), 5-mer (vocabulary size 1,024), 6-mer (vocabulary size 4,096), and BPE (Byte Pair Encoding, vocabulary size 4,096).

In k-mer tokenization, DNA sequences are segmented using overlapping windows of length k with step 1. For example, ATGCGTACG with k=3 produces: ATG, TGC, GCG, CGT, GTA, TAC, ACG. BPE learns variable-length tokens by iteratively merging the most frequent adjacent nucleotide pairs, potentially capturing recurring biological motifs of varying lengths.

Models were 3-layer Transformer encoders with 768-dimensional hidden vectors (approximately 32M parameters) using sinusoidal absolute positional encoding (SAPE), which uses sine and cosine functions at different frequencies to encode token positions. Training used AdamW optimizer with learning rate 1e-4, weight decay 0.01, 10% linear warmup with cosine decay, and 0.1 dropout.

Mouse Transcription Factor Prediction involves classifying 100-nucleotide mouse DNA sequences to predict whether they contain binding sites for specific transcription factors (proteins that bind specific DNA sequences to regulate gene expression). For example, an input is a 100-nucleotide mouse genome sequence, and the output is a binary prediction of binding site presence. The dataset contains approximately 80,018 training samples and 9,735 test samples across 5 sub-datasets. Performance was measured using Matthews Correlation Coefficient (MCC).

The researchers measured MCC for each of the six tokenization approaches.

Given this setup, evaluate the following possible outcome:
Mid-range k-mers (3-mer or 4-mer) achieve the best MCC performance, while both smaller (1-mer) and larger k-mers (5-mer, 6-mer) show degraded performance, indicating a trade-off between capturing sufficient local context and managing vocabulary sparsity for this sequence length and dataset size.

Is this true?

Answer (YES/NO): NO